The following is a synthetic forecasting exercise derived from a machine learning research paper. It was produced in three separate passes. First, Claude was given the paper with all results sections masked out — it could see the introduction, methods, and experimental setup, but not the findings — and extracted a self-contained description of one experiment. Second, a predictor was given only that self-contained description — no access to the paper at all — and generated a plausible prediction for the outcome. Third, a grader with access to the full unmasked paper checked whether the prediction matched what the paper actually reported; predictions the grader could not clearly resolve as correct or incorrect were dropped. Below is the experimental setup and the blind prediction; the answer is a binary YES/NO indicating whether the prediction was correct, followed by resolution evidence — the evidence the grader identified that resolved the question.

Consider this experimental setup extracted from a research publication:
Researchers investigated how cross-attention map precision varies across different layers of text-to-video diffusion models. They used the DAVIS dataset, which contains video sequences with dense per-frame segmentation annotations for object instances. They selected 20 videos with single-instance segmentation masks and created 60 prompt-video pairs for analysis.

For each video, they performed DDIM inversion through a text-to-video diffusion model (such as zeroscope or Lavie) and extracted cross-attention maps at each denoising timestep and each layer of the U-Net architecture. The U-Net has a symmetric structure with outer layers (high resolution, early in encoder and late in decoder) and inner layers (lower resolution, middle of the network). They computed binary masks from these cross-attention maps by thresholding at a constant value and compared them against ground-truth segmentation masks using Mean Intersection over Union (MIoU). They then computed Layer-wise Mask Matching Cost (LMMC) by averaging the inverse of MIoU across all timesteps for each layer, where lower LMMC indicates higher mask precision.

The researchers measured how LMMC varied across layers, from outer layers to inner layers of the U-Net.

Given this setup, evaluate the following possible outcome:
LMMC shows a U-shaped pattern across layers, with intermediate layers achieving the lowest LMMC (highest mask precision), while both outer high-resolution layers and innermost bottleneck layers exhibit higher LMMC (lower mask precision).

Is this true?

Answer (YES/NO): YES